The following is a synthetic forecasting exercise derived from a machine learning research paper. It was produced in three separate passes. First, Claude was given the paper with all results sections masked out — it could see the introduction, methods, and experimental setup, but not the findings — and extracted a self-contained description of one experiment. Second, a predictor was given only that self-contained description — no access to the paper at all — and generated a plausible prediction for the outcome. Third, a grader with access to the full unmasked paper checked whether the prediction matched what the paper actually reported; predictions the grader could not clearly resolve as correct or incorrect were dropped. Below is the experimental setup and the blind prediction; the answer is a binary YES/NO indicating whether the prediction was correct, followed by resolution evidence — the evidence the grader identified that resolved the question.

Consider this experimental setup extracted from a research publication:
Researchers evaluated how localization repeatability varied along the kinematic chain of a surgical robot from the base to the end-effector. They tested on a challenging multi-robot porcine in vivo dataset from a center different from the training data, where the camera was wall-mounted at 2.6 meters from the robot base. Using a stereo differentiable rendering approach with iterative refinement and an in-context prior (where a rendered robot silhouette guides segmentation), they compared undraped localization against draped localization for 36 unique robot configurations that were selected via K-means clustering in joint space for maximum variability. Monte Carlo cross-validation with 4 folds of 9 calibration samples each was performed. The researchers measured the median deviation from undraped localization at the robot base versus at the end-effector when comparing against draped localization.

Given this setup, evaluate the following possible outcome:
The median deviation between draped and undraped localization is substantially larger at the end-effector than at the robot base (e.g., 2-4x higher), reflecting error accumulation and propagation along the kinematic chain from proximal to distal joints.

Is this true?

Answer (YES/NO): YES